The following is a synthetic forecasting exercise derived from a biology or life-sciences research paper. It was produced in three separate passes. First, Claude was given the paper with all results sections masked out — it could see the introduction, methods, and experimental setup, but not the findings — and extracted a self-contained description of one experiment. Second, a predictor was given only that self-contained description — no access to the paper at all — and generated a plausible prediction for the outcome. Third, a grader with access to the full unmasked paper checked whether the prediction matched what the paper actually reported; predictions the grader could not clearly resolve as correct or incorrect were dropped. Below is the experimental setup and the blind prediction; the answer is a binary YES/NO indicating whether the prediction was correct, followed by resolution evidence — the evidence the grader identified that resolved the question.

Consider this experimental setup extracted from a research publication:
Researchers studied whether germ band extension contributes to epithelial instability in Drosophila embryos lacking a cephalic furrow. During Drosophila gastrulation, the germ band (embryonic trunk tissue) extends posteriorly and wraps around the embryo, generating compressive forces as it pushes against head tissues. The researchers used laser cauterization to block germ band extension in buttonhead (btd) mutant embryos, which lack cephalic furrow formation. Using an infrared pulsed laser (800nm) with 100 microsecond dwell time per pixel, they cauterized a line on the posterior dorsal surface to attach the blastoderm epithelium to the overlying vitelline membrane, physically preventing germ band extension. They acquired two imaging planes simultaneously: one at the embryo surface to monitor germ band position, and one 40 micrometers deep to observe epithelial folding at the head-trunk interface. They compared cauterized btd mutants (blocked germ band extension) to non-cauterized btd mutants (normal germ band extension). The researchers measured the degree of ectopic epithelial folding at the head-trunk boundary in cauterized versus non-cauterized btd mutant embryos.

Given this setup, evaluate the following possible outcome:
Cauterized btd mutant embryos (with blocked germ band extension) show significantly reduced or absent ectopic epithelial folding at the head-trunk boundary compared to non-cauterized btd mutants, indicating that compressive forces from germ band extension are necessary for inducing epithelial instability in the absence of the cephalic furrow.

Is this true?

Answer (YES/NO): YES